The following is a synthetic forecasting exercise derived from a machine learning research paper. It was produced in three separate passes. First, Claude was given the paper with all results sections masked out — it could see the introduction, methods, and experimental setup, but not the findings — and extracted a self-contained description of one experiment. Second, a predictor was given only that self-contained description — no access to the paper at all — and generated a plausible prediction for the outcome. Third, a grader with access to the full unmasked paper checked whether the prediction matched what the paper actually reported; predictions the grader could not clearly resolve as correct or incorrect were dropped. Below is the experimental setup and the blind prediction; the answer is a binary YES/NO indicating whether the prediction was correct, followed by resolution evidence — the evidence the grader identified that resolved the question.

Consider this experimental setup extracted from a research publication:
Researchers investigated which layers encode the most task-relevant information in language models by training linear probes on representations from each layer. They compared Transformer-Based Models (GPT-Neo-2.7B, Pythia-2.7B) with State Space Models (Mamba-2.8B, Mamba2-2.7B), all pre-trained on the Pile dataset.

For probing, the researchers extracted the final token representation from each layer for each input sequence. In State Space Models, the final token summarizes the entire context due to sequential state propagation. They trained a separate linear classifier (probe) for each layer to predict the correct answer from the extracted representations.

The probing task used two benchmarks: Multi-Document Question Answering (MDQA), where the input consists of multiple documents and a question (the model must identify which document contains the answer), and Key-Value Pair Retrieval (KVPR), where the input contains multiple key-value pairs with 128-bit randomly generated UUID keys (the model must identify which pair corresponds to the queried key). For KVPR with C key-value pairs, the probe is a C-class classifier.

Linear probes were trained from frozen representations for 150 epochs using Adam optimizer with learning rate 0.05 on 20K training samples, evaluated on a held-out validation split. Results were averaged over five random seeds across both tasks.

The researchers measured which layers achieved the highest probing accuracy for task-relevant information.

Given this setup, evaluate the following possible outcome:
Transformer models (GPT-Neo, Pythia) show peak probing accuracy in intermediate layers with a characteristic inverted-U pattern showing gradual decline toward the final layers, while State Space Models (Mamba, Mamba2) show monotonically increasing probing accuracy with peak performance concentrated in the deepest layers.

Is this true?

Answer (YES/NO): NO